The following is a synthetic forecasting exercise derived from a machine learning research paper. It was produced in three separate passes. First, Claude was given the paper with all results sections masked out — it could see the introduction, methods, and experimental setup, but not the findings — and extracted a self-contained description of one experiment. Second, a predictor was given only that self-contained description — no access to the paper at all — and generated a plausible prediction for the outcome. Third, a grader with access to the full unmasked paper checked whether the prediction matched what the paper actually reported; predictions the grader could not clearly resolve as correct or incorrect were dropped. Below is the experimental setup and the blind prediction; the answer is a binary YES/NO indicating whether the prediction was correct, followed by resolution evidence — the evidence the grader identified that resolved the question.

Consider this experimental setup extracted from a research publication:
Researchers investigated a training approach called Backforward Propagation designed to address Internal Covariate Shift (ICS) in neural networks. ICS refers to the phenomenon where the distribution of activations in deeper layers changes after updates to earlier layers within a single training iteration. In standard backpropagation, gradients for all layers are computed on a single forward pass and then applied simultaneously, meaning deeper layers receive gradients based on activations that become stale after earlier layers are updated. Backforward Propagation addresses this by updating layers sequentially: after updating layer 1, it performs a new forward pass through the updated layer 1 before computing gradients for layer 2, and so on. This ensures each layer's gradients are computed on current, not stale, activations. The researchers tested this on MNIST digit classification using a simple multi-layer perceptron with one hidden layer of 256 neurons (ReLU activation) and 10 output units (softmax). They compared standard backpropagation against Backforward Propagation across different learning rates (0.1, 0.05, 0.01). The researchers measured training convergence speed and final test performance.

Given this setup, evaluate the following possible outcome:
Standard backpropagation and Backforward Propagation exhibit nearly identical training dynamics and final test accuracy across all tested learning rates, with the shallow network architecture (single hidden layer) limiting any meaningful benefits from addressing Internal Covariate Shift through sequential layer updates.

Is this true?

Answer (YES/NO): NO